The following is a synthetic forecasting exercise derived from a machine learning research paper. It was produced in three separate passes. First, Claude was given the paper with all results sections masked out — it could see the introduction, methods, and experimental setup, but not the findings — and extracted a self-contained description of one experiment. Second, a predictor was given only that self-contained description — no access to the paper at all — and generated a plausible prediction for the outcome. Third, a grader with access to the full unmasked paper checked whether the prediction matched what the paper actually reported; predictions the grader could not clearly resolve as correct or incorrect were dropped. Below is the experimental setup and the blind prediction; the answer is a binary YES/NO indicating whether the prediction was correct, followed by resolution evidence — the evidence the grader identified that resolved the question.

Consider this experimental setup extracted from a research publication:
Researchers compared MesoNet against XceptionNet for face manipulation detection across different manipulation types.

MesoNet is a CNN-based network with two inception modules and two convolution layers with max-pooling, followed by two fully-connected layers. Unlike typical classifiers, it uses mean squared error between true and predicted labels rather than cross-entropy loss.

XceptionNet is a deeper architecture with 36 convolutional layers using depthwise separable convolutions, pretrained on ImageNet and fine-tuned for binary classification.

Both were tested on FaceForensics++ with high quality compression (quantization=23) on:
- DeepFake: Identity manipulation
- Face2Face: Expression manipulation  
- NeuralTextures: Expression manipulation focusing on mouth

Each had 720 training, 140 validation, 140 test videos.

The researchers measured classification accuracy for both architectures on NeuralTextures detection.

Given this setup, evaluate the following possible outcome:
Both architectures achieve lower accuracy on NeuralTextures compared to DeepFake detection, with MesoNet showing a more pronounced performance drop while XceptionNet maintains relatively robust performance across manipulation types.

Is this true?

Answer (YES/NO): YES